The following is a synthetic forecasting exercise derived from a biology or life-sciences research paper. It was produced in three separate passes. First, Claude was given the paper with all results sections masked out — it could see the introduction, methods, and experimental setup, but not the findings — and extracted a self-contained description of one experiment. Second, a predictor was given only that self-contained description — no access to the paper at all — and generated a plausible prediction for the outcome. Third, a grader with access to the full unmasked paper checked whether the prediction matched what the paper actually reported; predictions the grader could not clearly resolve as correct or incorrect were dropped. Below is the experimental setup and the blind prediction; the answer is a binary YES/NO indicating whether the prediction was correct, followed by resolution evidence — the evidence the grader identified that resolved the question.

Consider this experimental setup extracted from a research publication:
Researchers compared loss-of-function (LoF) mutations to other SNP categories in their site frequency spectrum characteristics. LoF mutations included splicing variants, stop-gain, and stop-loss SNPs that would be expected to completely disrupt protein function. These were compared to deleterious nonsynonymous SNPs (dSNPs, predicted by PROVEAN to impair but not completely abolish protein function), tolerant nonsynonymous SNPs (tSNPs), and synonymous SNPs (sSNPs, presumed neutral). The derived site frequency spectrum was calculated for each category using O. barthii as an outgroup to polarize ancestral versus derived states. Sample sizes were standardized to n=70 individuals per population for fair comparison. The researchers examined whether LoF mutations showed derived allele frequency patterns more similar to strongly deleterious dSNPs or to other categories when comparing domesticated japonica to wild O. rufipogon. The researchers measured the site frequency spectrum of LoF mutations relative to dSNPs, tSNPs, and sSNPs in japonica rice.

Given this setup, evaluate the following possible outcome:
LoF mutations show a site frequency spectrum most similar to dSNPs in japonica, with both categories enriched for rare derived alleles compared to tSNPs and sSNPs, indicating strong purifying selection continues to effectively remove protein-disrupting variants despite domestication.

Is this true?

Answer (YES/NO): NO